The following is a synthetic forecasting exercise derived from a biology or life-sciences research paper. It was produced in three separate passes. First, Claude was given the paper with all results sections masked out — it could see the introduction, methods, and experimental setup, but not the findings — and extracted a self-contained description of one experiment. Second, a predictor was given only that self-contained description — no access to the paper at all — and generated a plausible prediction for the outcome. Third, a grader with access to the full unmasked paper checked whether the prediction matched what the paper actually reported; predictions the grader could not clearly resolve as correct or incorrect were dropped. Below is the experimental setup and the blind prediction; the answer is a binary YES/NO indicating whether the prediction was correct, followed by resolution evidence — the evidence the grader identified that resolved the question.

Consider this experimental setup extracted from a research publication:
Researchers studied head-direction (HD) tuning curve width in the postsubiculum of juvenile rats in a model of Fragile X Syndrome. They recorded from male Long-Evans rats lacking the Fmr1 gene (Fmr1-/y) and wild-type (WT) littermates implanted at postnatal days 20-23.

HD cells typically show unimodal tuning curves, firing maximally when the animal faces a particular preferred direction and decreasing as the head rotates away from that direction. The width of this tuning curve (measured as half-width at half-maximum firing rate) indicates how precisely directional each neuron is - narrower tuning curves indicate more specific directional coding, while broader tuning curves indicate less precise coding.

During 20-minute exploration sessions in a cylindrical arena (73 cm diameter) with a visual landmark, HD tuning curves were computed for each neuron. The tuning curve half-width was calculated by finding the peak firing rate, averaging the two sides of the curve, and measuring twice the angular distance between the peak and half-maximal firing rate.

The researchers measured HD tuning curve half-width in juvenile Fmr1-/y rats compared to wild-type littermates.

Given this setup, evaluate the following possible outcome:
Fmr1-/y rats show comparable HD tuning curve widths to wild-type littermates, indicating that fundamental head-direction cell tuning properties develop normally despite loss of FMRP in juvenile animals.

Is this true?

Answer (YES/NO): NO